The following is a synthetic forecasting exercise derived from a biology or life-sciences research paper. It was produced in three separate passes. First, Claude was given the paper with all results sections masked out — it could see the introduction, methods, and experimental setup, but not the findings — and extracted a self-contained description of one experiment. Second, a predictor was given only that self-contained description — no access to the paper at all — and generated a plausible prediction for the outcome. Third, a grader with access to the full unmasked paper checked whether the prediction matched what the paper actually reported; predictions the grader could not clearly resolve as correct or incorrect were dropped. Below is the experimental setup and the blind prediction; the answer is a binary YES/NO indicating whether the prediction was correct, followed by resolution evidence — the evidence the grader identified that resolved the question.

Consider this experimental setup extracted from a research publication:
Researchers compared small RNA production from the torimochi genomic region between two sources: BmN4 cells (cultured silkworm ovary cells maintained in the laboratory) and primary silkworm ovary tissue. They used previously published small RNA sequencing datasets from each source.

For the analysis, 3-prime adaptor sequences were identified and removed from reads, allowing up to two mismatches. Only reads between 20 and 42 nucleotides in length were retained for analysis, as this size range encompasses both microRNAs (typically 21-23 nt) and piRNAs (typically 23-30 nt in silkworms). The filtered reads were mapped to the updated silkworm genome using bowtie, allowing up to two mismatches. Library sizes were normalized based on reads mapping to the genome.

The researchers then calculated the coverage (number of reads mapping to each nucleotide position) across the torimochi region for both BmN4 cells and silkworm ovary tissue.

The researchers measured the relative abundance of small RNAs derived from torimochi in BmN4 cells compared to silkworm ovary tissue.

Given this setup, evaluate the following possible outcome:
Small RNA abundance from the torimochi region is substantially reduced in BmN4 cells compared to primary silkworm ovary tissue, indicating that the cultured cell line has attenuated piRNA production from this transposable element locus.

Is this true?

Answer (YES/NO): NO